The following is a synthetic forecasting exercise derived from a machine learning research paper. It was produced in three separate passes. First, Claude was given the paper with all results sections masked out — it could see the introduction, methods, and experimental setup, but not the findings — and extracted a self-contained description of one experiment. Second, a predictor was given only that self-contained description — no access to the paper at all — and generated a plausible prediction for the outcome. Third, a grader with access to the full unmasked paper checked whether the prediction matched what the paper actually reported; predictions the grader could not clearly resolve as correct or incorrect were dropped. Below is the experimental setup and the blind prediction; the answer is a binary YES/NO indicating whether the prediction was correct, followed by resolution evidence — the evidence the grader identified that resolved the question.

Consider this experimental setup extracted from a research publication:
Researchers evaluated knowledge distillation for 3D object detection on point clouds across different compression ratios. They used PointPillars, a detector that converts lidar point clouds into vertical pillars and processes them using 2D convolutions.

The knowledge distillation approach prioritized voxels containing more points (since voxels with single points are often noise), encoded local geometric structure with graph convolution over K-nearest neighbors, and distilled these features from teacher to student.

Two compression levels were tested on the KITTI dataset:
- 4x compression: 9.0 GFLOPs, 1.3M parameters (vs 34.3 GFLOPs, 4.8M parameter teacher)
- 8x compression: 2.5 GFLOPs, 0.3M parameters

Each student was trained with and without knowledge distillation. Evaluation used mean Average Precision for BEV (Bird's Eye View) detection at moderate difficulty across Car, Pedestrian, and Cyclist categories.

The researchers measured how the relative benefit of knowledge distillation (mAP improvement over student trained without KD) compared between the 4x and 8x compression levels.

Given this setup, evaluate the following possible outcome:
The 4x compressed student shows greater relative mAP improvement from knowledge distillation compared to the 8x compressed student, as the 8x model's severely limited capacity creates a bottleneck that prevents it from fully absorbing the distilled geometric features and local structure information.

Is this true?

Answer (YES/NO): YES